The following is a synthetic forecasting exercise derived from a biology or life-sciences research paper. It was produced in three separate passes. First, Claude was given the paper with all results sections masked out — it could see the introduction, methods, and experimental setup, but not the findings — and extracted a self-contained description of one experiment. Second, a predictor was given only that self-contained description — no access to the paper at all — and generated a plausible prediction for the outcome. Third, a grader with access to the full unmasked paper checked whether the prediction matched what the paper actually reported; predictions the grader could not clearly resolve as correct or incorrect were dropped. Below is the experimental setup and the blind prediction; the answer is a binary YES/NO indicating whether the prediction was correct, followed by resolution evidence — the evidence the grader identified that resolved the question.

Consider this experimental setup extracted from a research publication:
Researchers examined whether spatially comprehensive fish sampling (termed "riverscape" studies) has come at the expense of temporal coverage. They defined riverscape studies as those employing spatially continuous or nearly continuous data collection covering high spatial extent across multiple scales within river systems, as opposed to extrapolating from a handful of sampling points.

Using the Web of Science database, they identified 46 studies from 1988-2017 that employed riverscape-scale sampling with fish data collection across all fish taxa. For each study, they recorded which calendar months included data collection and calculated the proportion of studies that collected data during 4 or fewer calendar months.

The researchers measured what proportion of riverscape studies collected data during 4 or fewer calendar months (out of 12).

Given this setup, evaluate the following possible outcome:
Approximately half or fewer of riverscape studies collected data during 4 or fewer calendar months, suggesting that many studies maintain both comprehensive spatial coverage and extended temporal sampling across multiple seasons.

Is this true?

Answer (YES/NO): NO